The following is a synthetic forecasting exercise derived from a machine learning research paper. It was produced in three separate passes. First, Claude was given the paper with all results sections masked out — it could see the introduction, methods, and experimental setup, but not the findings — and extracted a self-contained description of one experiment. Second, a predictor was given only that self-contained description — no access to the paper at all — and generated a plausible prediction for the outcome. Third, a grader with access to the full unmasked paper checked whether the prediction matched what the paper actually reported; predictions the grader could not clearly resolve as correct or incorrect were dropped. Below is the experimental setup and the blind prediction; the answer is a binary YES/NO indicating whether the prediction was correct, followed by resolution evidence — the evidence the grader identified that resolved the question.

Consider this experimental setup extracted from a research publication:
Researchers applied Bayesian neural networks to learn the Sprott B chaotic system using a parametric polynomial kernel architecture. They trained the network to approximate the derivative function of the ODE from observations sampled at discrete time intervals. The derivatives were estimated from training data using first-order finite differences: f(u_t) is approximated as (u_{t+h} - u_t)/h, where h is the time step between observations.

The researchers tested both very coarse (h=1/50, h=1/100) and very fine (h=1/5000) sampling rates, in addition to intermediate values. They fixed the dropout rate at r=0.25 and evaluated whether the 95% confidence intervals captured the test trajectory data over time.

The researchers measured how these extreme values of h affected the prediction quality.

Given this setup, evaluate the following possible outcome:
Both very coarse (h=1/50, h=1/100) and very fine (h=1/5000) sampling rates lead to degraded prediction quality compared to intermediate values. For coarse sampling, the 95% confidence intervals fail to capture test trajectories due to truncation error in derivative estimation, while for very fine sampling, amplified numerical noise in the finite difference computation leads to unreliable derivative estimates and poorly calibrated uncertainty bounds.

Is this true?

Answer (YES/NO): YES